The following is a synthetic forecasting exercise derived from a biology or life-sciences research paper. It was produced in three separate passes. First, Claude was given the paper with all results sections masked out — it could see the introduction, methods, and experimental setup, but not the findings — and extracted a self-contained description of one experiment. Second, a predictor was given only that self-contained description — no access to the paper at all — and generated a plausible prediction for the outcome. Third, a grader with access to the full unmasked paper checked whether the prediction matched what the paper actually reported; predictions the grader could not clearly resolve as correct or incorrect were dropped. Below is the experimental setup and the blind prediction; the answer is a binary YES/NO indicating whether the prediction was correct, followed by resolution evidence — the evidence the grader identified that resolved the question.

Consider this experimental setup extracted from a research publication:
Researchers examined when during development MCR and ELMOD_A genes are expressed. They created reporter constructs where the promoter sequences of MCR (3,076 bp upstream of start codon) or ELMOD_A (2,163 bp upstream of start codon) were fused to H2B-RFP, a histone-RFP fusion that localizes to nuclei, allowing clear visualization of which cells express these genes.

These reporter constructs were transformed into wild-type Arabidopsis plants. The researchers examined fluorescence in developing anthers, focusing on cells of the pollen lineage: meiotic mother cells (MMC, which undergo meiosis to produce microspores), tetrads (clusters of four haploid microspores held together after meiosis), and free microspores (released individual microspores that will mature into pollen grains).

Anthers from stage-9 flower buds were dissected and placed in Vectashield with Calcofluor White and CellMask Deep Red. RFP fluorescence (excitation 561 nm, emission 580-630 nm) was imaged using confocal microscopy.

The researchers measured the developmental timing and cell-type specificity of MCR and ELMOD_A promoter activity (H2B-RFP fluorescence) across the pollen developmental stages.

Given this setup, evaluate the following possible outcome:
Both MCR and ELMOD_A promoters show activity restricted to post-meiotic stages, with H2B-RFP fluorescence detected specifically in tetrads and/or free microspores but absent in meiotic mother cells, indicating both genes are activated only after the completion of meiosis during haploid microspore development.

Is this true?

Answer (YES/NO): NO